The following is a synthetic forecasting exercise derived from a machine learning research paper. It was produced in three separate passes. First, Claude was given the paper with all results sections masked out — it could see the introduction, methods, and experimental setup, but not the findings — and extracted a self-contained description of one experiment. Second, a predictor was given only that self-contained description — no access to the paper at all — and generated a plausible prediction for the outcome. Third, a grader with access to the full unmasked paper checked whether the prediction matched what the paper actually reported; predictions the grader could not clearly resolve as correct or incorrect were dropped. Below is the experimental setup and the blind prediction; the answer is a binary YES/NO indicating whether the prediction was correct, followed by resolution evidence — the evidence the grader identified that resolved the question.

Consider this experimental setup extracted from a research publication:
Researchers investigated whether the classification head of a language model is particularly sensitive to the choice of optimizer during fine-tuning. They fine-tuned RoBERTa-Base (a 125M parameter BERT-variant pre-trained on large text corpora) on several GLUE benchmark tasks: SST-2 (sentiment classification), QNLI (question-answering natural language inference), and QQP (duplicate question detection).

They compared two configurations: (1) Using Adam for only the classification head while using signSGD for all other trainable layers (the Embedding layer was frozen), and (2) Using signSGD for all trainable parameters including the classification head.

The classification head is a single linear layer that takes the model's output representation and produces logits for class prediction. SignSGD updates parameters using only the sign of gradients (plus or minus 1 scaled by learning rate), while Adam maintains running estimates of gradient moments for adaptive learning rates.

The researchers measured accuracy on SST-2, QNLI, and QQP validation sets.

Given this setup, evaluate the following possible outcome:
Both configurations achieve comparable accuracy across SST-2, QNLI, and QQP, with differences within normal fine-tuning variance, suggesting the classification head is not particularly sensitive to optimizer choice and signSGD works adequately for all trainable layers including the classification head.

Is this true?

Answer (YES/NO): NO